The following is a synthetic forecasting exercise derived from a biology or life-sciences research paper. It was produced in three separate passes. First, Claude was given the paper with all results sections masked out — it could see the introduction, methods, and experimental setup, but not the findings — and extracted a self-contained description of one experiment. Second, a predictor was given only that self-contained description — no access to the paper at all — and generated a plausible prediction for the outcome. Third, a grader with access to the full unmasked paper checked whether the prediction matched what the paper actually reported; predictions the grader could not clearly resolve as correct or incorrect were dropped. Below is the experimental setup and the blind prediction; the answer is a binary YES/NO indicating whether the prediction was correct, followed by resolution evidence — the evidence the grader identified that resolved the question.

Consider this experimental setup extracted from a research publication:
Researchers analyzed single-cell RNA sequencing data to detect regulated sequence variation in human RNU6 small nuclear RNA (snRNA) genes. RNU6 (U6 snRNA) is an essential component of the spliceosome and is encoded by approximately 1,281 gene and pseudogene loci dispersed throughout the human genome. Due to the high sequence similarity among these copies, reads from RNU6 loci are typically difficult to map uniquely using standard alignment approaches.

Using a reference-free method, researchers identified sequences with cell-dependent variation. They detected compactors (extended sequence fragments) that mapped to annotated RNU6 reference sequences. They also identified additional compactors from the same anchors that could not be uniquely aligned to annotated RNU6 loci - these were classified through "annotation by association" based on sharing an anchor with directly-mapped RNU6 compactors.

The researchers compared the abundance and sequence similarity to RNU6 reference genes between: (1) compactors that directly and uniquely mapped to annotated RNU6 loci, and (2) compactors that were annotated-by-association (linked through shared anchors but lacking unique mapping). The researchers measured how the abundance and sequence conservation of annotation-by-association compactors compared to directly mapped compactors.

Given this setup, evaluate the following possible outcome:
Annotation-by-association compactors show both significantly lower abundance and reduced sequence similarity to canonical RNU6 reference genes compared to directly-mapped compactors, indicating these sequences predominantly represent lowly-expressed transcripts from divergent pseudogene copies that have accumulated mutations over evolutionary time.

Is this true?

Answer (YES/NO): NO